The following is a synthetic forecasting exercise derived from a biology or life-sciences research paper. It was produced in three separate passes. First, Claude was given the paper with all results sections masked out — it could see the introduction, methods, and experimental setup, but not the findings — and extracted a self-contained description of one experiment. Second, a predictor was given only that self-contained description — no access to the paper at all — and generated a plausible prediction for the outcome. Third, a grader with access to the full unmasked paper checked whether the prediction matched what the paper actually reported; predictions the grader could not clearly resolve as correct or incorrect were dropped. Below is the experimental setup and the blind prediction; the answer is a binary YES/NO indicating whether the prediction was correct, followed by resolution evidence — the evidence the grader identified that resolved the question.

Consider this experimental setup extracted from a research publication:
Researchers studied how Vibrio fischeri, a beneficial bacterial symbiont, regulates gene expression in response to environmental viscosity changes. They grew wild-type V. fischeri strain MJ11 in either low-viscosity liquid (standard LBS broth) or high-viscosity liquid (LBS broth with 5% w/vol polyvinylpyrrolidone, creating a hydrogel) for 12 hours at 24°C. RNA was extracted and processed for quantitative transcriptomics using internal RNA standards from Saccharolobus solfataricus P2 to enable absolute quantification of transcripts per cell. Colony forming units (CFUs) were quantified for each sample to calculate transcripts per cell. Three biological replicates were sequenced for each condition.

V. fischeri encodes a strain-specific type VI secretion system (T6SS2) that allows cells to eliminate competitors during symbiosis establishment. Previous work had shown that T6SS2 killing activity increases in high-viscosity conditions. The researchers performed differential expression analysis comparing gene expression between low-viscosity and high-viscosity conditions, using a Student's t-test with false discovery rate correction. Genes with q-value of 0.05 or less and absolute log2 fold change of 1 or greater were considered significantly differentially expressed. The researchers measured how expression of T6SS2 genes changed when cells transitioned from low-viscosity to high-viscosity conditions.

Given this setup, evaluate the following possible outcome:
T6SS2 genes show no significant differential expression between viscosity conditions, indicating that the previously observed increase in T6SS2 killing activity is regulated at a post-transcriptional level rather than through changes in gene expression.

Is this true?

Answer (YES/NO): NO